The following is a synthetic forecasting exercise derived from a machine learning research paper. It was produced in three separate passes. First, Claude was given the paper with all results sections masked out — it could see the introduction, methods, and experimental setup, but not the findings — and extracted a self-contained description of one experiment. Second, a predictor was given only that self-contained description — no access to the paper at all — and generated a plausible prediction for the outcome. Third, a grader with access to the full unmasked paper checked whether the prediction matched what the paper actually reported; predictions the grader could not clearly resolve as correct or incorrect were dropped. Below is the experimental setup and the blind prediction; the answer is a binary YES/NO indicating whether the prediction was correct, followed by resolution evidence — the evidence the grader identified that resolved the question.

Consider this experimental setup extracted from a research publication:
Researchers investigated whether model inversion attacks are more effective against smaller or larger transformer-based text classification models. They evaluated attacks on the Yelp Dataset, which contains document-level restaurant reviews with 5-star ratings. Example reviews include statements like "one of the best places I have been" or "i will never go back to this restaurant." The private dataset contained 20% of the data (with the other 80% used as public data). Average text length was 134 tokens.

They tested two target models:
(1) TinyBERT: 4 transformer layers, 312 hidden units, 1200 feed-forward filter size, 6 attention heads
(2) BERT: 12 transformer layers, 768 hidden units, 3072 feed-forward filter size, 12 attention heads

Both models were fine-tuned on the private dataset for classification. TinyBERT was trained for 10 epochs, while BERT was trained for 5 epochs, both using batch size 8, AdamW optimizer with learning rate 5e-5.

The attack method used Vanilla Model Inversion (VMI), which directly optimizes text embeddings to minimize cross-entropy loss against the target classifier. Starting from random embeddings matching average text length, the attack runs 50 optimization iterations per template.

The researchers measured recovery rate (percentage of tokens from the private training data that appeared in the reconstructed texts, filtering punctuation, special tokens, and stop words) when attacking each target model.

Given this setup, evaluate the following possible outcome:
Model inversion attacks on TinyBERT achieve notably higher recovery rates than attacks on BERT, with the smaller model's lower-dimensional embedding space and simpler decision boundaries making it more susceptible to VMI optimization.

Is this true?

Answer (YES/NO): NO